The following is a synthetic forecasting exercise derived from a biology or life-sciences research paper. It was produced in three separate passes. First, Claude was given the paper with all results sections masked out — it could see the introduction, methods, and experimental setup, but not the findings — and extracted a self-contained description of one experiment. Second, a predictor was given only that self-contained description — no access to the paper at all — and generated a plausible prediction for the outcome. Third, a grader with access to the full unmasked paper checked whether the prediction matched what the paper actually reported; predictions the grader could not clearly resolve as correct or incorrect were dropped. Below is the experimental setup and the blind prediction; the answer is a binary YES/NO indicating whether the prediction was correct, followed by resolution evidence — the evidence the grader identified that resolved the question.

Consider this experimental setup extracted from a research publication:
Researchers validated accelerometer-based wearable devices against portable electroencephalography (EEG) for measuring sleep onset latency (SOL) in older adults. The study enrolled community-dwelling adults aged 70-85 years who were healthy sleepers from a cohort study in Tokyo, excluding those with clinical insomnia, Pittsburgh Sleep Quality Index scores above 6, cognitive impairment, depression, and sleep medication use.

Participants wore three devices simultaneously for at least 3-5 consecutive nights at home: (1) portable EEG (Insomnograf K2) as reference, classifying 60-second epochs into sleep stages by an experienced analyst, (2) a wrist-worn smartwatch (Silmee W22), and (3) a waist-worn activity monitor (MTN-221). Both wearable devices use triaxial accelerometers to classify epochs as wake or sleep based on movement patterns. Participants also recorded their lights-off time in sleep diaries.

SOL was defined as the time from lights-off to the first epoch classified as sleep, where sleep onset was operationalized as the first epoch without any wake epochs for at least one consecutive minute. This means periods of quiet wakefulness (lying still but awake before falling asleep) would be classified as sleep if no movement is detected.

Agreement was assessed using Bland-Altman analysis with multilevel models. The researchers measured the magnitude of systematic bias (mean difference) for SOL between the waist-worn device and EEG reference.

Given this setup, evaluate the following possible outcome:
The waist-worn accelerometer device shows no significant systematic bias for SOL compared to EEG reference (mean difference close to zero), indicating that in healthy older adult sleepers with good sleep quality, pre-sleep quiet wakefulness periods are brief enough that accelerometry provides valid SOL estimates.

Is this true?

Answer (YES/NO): NO